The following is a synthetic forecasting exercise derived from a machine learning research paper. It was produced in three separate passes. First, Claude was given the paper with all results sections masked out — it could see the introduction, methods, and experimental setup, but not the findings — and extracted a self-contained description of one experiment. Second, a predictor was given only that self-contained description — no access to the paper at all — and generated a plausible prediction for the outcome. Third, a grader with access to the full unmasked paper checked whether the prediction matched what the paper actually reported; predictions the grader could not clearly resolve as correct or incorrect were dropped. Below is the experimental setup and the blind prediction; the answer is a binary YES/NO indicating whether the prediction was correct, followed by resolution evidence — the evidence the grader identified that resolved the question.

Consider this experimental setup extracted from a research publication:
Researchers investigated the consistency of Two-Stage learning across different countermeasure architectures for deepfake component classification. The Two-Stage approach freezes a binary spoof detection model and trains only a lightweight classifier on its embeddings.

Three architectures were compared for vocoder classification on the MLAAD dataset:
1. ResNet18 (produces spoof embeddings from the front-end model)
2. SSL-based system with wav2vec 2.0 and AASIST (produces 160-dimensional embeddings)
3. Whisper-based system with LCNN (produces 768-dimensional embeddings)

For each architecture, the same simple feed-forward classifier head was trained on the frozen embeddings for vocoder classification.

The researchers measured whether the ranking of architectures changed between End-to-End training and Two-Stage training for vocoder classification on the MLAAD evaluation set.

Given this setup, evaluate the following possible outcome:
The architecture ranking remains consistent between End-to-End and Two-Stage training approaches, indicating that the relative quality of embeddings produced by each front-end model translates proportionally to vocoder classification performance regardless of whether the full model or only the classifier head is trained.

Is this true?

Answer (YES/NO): NO